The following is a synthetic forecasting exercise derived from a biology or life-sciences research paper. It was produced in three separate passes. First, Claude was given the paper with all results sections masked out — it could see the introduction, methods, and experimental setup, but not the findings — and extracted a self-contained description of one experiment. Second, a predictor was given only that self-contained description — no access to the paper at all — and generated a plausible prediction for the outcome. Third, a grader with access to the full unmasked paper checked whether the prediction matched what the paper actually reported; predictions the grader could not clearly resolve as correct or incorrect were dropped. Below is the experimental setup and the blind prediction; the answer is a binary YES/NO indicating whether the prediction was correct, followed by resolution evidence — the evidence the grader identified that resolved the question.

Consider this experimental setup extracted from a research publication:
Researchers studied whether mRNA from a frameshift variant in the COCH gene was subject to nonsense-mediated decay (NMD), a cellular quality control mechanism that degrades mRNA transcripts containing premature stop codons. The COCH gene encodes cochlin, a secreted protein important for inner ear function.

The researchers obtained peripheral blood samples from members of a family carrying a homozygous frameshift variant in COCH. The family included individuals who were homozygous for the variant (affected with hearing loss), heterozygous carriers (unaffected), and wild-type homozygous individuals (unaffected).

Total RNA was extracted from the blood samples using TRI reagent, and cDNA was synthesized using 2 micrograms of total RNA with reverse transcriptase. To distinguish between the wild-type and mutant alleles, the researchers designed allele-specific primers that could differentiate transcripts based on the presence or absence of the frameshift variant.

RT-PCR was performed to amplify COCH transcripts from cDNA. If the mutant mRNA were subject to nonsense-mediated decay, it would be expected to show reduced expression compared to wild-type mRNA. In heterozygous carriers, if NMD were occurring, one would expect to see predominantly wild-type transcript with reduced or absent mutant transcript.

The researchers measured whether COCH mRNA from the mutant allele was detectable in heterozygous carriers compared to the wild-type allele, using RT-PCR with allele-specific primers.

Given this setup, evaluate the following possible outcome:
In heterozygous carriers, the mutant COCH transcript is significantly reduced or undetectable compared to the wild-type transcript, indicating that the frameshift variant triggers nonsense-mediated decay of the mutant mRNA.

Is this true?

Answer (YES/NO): NO